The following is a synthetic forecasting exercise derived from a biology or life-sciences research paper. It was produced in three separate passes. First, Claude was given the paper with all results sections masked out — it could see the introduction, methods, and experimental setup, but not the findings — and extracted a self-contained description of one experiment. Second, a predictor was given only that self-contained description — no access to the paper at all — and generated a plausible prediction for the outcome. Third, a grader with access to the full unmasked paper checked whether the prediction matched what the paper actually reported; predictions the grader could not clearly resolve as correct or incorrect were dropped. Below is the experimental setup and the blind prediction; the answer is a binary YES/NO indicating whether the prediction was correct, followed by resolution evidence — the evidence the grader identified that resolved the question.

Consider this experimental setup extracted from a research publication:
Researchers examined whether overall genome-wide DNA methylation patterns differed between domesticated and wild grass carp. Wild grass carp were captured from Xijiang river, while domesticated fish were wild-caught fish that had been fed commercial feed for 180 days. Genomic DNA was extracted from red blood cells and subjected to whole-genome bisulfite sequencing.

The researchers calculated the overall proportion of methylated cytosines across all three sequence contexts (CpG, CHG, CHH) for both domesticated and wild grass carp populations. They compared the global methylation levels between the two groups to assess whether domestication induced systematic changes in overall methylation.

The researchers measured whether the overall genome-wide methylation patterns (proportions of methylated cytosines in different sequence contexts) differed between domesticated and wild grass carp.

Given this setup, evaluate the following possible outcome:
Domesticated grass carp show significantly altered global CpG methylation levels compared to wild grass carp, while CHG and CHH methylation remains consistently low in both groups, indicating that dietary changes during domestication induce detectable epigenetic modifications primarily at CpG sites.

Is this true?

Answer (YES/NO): YES